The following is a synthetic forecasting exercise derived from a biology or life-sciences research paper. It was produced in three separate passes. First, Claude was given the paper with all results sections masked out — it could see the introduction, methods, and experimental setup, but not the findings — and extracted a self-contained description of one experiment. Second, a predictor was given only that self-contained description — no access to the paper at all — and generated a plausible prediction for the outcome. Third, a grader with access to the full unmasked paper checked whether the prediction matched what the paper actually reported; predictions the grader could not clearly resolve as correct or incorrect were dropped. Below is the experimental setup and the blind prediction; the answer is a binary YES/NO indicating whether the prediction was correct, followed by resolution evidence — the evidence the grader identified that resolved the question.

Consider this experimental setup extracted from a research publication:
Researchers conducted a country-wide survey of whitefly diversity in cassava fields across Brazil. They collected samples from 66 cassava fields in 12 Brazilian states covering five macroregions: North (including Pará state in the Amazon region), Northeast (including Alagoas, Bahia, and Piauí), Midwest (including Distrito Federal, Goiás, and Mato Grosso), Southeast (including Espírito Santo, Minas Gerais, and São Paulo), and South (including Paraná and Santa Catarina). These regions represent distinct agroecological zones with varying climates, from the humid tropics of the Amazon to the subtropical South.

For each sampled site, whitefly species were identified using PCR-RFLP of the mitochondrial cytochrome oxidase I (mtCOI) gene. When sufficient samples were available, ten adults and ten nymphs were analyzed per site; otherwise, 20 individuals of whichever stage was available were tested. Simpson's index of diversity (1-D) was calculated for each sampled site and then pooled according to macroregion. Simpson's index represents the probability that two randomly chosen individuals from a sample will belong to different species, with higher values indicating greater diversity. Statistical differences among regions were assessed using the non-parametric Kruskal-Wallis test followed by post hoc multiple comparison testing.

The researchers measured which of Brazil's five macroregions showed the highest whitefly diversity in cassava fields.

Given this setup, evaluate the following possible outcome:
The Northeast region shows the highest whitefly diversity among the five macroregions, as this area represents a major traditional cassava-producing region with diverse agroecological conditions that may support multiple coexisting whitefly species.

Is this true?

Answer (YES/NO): YES